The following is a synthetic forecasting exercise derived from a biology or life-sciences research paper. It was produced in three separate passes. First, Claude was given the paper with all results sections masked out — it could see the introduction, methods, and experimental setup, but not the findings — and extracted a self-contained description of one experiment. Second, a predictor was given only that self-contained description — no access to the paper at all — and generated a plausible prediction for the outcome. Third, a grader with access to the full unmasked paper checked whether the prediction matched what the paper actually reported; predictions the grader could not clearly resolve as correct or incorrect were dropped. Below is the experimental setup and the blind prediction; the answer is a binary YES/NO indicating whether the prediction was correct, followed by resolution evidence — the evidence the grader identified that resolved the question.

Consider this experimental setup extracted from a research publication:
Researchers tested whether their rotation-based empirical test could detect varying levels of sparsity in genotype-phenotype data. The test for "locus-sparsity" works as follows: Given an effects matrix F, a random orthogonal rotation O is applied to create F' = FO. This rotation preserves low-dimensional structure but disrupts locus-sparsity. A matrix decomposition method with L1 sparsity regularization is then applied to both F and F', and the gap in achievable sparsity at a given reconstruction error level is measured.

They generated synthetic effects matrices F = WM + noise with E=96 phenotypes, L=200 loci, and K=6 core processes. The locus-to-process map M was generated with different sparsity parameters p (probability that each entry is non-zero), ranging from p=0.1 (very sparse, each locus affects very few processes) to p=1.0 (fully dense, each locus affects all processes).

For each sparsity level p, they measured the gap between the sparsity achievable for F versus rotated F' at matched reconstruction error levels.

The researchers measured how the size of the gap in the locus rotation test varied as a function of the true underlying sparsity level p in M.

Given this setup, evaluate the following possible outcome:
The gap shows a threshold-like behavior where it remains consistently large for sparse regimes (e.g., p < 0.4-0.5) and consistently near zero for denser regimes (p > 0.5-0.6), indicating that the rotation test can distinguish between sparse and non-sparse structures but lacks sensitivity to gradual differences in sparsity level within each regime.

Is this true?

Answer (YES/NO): NO